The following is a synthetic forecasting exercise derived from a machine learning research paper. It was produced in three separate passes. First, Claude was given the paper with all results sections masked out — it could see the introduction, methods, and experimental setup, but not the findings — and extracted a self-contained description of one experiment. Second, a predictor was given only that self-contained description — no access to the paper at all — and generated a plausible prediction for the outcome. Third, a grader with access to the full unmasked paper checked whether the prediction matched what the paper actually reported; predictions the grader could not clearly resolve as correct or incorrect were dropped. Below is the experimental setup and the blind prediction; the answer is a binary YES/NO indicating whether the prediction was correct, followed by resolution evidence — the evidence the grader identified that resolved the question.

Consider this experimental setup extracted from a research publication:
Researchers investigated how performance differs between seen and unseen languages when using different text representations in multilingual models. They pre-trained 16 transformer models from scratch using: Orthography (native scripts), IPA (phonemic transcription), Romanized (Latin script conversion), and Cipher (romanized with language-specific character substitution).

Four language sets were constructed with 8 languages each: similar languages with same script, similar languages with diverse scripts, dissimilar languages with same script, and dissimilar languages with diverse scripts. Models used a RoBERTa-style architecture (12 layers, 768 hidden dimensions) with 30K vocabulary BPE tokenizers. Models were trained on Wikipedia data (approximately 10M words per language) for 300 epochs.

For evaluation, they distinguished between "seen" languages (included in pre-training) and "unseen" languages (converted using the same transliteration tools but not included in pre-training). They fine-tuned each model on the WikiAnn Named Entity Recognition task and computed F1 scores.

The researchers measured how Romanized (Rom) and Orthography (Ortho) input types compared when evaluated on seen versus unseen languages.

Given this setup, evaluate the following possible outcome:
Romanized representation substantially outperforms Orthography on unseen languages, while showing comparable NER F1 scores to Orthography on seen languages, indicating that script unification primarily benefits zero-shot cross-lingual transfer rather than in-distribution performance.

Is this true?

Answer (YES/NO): YES